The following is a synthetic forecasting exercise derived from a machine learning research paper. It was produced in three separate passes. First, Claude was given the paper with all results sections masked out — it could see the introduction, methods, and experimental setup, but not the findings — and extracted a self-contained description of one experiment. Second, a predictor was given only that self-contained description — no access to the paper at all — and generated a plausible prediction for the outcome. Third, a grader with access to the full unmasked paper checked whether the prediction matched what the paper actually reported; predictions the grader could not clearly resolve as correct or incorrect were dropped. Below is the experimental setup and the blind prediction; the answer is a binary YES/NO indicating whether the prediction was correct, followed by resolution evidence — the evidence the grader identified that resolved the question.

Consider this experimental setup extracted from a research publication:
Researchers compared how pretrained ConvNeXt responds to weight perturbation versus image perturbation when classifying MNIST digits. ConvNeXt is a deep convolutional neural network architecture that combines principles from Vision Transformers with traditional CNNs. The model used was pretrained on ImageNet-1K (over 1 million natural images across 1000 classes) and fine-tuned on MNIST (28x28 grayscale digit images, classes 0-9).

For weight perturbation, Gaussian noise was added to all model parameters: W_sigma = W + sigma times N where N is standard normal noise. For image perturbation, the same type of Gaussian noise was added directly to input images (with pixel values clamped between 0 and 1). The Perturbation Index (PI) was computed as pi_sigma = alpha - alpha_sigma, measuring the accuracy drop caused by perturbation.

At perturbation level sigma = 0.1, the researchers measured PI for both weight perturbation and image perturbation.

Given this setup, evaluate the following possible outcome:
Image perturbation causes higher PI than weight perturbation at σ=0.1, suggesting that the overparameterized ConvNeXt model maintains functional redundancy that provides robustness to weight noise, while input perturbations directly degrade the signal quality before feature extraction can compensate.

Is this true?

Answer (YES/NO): NO